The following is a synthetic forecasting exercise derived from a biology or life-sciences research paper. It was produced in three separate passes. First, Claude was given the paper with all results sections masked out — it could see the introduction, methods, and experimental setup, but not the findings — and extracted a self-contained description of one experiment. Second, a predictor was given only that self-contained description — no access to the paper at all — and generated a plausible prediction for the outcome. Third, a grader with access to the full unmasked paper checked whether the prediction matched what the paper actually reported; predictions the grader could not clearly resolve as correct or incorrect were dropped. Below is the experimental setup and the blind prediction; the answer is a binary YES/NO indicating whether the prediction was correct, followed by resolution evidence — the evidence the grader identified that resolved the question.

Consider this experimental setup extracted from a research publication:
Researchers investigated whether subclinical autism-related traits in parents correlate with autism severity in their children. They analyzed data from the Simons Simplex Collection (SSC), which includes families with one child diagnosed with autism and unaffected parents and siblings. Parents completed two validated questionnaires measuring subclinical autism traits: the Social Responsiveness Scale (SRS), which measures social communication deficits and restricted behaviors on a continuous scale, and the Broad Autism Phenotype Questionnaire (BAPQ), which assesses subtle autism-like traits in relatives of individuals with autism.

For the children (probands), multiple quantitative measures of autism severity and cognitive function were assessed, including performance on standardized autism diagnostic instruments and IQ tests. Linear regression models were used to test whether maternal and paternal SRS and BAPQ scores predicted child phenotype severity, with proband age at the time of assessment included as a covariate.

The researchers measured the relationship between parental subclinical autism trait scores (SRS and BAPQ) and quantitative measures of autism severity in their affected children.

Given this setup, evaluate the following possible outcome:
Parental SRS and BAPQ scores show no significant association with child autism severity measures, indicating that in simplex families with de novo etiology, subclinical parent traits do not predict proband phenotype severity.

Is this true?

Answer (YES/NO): NO